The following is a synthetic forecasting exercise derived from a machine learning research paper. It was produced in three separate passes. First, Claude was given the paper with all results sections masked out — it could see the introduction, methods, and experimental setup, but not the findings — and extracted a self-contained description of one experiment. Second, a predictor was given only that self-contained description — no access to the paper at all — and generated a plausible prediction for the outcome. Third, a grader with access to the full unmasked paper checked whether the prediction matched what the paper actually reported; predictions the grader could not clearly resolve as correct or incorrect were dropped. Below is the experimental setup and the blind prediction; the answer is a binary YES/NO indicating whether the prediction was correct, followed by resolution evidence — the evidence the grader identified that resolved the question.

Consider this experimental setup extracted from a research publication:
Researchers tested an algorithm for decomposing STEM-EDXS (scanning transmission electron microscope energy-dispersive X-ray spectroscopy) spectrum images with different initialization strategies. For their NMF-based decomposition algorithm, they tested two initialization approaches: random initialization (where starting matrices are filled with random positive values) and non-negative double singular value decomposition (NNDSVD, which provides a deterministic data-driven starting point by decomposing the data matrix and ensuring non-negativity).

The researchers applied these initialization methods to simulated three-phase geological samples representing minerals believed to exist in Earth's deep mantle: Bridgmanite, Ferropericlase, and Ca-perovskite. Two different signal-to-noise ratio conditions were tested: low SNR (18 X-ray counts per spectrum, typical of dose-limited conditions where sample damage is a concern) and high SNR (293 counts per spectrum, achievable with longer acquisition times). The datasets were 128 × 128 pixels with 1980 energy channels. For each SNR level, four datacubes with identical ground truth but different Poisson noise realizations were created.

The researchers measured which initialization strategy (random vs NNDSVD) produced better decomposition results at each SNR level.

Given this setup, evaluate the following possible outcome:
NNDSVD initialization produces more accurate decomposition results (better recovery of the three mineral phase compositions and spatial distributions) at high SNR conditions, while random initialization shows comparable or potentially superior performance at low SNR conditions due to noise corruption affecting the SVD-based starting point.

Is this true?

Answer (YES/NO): YES